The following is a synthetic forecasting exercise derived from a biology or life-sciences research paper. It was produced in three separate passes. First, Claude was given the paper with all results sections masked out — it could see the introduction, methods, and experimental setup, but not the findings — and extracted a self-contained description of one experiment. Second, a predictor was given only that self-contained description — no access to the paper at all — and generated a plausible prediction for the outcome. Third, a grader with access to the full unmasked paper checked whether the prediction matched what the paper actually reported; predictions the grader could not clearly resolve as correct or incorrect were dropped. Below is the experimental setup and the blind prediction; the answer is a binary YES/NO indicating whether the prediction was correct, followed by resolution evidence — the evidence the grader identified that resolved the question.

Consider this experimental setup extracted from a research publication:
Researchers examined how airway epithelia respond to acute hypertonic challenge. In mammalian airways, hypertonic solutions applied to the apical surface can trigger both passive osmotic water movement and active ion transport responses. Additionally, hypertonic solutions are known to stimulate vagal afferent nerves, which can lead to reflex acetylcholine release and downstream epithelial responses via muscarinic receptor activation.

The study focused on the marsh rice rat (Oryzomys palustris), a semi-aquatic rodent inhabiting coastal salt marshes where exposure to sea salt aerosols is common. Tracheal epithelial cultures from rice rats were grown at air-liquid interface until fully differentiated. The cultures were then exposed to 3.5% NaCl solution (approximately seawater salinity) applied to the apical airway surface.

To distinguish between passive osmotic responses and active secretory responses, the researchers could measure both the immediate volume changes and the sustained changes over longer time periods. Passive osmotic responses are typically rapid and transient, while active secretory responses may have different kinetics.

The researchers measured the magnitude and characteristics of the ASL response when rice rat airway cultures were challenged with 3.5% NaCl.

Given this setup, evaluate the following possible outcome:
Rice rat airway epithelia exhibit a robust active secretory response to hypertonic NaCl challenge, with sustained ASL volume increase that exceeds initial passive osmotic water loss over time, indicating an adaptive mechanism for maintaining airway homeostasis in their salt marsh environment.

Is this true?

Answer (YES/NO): YES